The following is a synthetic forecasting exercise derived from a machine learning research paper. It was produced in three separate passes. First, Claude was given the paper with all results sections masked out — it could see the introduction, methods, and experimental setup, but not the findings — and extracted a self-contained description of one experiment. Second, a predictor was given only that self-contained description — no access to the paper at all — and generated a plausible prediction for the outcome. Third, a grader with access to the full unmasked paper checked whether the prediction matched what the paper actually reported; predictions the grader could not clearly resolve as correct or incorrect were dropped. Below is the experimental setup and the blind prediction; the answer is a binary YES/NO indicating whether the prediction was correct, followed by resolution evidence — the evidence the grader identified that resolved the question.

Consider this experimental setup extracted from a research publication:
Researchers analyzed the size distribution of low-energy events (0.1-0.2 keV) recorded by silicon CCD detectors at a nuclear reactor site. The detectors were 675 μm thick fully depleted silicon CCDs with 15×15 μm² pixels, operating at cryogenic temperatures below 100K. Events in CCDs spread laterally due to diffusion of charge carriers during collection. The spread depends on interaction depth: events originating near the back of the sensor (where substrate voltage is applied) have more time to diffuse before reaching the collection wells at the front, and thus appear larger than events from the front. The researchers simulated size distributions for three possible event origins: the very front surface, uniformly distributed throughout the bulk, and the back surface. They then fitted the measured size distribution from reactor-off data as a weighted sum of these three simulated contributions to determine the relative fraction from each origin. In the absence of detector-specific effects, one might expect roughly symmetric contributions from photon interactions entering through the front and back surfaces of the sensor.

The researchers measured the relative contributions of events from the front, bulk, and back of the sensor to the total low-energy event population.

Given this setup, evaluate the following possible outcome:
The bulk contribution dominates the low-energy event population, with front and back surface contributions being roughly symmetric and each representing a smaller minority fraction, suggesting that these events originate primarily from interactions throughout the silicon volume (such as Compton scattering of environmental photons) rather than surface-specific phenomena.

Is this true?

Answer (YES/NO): NO